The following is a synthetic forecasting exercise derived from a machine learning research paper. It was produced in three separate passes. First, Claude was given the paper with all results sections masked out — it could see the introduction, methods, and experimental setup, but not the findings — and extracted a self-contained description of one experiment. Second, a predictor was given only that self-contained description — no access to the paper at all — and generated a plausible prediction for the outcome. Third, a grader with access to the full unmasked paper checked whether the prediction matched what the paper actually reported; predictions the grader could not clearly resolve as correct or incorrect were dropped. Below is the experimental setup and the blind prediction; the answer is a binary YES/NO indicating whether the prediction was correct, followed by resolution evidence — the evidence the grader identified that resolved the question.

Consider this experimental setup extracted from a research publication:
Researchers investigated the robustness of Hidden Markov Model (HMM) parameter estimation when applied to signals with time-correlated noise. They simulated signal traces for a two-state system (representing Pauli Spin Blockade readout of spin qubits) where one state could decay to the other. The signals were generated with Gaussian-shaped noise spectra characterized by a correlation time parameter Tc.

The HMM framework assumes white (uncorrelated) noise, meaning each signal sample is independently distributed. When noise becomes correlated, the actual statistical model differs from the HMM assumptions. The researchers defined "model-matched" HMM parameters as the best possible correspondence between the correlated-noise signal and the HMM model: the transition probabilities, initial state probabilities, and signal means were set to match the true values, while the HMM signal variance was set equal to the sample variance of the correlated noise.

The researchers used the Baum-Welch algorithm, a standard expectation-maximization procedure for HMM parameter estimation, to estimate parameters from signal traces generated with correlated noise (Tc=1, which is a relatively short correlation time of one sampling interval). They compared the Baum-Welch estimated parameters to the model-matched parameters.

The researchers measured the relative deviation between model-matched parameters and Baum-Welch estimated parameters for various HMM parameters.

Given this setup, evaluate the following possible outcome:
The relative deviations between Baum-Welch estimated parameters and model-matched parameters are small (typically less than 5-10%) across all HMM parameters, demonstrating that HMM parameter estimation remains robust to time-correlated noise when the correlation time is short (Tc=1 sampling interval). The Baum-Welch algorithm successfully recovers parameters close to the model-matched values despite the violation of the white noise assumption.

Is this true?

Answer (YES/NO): NO